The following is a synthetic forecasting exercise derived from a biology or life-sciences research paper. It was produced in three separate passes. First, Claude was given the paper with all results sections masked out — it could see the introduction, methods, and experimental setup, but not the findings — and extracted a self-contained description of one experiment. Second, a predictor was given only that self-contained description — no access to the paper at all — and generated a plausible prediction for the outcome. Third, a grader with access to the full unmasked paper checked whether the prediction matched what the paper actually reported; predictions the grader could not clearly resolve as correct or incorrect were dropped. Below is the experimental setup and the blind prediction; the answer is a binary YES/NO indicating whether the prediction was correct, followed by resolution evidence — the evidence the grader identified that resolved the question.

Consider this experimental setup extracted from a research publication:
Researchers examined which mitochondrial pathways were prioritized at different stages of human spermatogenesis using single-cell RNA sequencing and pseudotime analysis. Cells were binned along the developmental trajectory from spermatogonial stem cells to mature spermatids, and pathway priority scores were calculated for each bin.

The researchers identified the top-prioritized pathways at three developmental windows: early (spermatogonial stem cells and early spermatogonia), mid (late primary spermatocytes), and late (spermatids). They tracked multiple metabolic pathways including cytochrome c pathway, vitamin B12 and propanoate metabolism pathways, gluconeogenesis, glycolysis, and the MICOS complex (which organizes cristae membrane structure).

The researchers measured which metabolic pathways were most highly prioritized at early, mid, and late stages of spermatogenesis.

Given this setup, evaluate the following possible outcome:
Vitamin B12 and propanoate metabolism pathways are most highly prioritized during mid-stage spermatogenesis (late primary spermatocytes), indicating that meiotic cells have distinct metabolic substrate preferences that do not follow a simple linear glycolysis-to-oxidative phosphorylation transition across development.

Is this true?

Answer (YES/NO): YES